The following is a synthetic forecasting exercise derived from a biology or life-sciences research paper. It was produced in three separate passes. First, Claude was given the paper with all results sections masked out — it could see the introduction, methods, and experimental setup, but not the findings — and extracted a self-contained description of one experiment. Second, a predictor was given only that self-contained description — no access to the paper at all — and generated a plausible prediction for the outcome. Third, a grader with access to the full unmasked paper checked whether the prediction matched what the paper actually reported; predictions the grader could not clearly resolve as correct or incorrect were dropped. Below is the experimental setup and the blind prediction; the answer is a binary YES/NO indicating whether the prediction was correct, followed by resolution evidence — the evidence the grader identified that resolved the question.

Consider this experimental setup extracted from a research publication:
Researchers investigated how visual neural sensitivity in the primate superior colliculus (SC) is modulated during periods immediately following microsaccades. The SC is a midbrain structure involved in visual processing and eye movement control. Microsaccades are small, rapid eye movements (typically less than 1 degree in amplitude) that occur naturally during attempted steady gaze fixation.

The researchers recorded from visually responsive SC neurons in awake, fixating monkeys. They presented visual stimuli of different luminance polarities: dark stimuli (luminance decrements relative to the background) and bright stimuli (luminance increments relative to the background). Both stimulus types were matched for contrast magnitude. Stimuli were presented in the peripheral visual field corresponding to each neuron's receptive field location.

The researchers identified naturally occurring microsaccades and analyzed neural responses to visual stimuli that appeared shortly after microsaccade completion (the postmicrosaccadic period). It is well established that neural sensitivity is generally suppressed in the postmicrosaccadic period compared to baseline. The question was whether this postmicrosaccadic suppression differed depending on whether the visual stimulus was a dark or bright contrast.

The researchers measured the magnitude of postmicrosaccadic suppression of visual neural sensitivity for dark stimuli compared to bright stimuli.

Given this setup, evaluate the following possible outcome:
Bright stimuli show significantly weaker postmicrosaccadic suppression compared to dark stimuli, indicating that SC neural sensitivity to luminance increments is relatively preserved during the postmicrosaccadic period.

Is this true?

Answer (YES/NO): NO